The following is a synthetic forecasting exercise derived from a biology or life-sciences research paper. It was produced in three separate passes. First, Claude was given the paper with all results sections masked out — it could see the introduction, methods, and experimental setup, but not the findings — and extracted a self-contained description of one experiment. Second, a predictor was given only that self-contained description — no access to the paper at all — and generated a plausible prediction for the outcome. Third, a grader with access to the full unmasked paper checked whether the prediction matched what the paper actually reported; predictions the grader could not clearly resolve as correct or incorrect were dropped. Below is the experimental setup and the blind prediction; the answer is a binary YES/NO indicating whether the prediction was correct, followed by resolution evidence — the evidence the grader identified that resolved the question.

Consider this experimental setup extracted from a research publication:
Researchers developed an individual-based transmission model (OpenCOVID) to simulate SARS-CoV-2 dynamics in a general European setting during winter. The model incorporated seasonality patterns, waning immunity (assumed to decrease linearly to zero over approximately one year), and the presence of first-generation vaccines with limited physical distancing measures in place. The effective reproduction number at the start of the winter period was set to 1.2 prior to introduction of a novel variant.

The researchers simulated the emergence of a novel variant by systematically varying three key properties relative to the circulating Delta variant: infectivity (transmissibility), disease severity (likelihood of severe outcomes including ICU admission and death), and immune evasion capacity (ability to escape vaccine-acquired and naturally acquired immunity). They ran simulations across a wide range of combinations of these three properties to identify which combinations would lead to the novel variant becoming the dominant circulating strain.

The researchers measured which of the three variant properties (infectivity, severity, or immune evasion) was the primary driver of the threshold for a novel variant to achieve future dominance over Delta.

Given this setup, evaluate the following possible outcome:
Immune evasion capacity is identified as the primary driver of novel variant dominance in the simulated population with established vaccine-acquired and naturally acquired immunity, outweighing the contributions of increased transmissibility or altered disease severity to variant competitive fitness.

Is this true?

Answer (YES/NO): NO